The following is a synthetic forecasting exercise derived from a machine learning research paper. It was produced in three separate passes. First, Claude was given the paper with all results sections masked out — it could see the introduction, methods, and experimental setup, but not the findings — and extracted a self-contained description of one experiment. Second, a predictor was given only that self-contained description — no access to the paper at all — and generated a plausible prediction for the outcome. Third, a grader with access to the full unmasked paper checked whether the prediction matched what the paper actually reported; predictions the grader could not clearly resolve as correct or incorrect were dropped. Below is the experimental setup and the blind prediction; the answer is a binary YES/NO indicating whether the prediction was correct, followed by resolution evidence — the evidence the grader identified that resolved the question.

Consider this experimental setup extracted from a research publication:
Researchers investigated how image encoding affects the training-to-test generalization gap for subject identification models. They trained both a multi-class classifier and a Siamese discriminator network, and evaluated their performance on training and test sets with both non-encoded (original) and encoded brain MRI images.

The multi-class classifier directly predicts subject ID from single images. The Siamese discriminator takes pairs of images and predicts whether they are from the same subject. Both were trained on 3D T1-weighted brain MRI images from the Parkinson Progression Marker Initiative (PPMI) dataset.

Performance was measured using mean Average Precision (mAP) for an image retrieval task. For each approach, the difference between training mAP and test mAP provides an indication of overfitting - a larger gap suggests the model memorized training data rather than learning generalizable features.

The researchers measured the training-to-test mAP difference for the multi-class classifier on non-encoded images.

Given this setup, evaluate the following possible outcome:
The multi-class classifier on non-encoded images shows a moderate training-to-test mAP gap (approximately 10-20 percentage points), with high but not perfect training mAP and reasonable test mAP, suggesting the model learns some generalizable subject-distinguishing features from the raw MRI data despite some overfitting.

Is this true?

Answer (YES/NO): NO